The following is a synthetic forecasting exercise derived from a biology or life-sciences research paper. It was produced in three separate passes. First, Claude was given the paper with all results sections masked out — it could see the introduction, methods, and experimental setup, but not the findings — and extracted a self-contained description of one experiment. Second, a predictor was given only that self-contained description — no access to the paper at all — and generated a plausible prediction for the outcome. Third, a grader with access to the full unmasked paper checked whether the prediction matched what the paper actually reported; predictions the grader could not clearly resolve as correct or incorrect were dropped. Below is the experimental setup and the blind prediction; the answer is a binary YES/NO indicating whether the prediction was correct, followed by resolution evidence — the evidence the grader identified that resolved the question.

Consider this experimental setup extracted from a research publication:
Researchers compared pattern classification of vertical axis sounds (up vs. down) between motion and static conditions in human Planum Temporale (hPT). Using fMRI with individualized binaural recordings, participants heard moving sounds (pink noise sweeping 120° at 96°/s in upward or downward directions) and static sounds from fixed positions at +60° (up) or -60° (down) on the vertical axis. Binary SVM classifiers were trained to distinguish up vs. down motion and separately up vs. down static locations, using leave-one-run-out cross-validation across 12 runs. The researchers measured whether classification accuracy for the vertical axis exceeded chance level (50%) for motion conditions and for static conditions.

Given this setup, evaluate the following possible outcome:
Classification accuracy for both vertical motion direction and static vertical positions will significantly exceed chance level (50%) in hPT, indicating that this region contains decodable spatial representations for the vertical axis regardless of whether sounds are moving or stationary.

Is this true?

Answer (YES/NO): NO